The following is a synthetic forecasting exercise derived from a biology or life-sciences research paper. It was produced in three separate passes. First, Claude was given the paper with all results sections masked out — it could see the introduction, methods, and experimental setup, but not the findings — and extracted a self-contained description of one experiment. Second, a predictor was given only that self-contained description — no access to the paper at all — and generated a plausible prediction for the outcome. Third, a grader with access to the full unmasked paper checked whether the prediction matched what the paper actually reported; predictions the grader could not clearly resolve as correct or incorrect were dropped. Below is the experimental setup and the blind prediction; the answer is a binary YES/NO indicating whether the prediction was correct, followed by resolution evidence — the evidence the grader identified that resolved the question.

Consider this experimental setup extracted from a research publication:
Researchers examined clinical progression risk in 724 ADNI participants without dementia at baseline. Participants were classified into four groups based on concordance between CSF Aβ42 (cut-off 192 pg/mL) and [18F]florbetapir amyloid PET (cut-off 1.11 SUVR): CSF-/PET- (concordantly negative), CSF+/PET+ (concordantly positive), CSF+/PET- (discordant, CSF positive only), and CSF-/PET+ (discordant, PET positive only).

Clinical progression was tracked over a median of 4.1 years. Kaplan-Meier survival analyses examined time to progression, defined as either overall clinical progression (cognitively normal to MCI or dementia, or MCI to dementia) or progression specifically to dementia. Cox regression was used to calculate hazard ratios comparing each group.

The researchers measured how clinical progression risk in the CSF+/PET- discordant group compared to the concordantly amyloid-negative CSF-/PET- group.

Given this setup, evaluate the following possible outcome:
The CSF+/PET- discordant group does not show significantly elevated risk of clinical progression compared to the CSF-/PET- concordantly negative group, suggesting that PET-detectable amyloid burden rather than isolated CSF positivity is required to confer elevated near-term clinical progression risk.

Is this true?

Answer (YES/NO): YES